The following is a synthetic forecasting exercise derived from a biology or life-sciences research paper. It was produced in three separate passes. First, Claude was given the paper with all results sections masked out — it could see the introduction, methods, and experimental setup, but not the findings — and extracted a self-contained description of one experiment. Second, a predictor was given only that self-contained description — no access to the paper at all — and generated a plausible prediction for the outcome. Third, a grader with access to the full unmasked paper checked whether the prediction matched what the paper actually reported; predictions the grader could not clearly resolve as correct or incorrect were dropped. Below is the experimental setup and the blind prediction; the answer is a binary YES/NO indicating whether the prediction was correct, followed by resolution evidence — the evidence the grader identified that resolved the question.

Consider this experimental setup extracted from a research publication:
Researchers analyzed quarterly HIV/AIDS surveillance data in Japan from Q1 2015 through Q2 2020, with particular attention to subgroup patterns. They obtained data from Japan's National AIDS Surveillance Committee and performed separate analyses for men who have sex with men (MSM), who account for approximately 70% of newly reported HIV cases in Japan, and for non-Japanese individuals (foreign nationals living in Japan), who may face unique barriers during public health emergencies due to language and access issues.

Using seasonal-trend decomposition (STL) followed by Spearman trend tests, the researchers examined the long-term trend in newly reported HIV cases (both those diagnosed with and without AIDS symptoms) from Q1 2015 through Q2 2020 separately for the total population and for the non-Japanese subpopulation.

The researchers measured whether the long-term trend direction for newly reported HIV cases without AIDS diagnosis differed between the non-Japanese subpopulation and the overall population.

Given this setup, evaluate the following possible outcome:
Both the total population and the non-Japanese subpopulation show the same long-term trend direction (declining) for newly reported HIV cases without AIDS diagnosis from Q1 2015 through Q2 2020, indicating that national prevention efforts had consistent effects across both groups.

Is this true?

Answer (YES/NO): NO